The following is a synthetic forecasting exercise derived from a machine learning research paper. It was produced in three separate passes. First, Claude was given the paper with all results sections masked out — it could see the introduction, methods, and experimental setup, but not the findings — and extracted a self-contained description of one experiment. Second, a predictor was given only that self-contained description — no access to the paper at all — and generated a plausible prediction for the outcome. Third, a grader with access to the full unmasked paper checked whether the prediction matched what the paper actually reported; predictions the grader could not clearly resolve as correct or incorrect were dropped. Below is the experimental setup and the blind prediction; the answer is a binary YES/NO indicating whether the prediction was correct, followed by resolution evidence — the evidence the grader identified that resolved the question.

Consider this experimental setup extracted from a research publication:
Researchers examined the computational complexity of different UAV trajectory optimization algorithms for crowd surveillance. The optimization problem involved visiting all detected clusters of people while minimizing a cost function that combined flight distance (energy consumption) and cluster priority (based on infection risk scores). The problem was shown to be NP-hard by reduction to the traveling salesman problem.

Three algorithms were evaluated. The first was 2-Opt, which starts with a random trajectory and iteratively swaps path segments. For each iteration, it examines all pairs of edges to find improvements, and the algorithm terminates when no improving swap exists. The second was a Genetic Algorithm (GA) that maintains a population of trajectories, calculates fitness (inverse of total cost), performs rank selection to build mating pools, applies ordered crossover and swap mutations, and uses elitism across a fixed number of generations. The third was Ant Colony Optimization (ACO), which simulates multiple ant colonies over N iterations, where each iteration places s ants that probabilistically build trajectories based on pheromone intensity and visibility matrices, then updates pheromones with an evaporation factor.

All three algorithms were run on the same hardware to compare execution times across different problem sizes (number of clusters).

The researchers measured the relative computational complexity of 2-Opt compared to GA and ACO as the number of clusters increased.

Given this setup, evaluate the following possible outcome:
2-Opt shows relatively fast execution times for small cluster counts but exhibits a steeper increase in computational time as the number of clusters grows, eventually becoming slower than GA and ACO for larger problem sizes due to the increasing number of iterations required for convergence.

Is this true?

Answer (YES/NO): NO